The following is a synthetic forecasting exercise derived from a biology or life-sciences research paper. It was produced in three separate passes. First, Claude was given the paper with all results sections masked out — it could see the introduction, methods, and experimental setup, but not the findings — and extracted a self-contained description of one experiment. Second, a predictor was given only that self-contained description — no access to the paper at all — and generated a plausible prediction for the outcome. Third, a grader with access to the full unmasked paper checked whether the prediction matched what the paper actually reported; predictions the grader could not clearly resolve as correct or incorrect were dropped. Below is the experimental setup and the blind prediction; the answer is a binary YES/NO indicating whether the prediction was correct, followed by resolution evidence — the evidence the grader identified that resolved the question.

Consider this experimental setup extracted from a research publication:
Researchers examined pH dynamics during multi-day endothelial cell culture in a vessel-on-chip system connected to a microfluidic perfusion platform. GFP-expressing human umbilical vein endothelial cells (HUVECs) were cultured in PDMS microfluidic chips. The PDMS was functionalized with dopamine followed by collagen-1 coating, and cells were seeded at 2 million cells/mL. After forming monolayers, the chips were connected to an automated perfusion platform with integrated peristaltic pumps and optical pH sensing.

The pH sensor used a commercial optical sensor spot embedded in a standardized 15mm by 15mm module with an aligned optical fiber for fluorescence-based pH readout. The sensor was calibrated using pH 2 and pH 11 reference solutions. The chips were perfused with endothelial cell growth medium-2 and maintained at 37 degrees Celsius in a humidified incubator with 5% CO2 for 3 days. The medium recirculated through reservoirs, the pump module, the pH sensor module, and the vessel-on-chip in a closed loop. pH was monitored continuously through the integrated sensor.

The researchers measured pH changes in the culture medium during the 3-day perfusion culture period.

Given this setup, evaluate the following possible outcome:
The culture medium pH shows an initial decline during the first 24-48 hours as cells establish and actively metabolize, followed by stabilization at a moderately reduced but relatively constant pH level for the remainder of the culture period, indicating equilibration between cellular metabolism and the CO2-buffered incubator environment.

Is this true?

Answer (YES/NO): NO